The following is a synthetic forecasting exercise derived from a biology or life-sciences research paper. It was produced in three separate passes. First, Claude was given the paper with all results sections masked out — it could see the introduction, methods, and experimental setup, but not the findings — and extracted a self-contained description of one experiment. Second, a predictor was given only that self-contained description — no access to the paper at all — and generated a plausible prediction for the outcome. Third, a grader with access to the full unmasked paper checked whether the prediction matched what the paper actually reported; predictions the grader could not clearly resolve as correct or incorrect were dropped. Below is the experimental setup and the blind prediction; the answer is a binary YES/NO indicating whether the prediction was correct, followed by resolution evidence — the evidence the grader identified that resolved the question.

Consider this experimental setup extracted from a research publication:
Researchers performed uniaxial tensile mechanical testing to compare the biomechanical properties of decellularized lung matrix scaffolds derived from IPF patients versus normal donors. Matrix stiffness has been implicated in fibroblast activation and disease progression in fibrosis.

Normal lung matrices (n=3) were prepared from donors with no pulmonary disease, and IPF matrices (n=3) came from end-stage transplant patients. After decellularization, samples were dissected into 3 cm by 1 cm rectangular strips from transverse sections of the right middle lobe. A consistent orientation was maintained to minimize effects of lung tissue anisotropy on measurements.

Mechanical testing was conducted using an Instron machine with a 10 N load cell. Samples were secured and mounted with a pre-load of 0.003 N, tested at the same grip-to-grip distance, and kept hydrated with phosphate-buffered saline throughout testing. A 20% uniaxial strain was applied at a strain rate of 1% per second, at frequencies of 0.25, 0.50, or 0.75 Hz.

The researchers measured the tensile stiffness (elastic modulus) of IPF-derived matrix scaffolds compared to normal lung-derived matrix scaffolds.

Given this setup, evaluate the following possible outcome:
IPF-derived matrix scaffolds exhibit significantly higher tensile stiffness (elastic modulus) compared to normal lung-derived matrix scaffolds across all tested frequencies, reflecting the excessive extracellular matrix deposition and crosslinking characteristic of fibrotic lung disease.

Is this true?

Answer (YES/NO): YES